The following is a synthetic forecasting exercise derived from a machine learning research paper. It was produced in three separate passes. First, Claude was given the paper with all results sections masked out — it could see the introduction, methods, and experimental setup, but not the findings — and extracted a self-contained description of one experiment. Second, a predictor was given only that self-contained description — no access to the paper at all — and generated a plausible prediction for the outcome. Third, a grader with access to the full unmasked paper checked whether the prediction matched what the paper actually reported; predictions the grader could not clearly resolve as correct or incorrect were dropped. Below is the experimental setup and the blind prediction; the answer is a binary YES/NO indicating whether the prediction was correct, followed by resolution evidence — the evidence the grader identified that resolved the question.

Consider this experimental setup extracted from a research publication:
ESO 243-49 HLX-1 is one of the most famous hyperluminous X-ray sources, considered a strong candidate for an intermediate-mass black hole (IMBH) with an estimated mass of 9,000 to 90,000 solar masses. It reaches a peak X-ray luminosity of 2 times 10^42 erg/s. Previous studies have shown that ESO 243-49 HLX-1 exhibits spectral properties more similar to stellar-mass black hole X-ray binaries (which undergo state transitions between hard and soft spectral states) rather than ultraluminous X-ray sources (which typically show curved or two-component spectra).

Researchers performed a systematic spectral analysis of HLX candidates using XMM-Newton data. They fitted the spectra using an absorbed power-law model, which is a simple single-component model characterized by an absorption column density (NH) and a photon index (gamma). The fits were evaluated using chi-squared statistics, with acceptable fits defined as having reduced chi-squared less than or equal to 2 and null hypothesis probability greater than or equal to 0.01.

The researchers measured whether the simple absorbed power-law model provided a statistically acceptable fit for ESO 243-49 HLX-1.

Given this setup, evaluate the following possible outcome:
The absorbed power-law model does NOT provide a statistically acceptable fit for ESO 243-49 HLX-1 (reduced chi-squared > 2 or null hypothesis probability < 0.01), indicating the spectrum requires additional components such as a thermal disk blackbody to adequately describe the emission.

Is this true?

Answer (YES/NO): YES